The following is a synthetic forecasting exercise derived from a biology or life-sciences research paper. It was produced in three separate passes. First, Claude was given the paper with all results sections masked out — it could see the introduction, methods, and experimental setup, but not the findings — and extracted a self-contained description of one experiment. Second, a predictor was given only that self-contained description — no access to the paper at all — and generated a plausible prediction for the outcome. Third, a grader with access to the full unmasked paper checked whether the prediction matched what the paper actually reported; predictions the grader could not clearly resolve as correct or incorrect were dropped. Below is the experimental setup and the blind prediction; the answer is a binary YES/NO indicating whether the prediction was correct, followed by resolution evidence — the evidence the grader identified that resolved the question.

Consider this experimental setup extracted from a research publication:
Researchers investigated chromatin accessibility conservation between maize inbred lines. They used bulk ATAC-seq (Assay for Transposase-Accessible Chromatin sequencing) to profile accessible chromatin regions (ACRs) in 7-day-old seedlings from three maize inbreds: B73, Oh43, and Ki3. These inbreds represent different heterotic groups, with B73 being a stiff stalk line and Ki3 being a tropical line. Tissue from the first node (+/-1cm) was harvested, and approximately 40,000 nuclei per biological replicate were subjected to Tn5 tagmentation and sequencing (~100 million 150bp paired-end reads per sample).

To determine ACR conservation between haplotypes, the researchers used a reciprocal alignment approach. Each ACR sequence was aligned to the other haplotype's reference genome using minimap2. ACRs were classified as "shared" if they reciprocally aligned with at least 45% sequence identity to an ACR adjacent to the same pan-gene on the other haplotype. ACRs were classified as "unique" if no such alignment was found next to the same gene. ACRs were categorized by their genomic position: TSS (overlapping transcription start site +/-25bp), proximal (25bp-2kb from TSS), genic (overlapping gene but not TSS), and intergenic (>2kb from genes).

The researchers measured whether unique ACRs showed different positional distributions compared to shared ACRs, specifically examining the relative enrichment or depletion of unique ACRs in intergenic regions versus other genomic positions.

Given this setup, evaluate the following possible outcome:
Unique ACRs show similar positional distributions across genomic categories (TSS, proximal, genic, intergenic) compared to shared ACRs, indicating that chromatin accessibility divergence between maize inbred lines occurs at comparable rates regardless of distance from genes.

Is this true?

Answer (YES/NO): NO